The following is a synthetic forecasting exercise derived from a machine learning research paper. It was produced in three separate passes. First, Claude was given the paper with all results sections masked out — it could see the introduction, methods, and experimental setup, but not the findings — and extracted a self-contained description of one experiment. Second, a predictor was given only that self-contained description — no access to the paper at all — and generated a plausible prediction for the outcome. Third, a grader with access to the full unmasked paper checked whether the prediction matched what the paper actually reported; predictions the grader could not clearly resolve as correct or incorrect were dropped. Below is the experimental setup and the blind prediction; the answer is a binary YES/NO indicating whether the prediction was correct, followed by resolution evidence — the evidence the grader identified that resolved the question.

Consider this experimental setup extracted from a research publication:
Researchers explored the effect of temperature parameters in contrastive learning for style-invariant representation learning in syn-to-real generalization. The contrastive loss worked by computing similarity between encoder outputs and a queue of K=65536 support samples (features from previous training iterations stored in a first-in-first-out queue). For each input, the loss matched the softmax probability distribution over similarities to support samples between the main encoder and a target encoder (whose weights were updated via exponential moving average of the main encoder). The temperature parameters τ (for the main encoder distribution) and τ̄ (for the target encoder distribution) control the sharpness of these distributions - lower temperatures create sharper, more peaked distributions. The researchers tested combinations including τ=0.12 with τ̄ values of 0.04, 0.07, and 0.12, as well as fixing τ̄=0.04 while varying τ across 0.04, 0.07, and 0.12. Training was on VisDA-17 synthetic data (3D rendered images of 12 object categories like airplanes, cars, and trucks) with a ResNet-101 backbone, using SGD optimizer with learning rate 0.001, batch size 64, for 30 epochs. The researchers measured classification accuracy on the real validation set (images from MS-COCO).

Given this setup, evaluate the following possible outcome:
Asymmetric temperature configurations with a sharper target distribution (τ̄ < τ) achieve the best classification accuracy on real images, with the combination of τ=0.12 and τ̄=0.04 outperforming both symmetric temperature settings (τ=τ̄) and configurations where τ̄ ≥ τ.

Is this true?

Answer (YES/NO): YES